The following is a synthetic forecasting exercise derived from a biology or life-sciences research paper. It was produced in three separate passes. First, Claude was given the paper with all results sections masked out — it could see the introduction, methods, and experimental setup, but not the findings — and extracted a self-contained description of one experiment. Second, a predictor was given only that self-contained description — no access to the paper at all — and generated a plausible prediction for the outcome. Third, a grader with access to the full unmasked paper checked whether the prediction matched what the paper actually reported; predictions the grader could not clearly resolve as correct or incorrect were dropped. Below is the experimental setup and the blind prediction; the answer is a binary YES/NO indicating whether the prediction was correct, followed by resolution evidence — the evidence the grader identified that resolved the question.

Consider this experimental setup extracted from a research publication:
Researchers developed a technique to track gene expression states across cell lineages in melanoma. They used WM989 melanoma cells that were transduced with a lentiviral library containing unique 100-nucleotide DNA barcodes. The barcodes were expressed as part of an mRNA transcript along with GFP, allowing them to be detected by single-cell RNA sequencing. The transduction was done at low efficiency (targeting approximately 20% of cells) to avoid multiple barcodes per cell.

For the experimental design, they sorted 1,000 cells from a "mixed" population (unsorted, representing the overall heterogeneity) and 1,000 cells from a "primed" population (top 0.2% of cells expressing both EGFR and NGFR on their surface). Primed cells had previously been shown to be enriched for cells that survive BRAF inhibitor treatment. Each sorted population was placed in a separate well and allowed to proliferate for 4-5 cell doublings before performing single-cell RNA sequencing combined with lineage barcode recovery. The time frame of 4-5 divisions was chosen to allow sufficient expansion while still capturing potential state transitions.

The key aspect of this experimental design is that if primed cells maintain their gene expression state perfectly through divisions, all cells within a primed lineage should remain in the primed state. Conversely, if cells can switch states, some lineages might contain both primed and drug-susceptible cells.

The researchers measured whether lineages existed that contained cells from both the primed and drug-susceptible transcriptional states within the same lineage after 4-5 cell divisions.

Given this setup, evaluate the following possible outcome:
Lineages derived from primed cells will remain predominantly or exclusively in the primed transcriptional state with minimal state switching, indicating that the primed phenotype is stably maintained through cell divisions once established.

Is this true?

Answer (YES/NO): NO